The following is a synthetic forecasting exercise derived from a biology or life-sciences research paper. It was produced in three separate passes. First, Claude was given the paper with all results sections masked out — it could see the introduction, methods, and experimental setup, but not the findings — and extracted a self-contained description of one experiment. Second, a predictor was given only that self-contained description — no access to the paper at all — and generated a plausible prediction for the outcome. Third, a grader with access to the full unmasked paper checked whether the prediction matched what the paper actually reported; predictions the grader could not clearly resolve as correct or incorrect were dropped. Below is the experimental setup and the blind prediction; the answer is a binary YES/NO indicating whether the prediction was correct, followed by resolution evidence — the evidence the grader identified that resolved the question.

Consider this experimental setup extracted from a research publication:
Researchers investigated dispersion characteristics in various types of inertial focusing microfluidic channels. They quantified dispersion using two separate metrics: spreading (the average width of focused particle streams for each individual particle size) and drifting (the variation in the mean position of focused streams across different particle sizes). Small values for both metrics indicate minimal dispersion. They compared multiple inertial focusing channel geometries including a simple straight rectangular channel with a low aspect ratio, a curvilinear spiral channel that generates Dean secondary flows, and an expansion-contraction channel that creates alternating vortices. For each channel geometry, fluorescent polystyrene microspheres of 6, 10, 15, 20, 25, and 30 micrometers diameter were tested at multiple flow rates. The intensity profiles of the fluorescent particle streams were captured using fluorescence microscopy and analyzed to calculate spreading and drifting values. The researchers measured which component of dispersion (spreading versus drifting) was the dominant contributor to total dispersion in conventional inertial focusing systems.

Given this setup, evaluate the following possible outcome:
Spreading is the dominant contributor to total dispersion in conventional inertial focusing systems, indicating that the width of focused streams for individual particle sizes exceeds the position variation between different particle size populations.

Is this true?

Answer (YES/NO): NO